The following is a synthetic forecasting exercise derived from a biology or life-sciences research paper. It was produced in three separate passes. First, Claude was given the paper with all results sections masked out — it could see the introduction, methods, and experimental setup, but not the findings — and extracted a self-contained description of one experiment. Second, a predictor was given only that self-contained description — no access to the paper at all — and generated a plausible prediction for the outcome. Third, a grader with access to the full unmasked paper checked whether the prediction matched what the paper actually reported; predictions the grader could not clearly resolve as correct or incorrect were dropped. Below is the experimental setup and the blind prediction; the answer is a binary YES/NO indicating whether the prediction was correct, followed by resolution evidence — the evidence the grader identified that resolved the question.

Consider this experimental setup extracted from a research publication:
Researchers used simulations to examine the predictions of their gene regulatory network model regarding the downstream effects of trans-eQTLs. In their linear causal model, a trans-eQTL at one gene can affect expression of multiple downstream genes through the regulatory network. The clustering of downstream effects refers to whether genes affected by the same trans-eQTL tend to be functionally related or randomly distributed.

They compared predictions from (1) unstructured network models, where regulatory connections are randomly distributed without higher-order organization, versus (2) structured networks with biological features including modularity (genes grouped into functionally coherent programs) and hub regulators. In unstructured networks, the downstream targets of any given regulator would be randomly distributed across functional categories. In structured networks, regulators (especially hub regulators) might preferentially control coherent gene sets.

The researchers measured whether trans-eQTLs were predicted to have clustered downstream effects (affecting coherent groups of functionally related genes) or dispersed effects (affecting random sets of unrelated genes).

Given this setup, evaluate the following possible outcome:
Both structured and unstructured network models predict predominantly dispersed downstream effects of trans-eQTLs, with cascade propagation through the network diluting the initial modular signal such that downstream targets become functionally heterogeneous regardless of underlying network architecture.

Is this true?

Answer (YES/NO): NO